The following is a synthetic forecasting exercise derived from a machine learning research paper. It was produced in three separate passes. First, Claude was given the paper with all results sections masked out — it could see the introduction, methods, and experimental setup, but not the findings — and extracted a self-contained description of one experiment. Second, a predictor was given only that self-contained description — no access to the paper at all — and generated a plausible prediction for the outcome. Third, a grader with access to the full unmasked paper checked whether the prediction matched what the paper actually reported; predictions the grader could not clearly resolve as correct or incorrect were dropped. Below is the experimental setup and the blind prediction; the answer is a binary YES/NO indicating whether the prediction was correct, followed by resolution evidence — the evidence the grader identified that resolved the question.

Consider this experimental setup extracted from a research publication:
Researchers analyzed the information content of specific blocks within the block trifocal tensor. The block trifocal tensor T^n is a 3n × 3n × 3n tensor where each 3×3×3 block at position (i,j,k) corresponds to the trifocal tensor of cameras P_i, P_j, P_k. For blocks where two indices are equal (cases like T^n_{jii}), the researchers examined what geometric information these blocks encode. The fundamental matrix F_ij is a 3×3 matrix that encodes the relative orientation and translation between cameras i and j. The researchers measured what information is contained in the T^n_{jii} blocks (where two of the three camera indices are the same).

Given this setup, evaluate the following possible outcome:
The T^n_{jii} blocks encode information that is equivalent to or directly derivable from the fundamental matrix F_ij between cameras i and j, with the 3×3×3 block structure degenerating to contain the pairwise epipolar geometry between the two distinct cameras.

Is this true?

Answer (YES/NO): YES